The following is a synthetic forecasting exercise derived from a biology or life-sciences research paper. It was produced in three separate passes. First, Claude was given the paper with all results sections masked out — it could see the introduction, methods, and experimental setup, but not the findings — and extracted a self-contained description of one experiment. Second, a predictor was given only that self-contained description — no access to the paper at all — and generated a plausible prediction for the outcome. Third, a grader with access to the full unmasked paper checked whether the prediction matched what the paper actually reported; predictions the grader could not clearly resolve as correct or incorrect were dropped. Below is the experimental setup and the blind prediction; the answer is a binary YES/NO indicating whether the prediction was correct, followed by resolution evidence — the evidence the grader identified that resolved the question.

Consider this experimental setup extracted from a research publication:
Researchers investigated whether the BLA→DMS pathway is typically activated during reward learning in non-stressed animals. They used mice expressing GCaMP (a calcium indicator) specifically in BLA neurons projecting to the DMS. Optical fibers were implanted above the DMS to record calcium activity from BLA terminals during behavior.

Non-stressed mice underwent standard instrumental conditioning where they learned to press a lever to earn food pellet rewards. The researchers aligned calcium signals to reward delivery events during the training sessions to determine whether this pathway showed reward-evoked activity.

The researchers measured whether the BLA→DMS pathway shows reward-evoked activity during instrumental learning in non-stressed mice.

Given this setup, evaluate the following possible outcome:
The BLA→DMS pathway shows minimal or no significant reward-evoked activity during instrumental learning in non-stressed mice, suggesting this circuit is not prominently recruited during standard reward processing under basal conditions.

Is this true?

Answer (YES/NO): NO